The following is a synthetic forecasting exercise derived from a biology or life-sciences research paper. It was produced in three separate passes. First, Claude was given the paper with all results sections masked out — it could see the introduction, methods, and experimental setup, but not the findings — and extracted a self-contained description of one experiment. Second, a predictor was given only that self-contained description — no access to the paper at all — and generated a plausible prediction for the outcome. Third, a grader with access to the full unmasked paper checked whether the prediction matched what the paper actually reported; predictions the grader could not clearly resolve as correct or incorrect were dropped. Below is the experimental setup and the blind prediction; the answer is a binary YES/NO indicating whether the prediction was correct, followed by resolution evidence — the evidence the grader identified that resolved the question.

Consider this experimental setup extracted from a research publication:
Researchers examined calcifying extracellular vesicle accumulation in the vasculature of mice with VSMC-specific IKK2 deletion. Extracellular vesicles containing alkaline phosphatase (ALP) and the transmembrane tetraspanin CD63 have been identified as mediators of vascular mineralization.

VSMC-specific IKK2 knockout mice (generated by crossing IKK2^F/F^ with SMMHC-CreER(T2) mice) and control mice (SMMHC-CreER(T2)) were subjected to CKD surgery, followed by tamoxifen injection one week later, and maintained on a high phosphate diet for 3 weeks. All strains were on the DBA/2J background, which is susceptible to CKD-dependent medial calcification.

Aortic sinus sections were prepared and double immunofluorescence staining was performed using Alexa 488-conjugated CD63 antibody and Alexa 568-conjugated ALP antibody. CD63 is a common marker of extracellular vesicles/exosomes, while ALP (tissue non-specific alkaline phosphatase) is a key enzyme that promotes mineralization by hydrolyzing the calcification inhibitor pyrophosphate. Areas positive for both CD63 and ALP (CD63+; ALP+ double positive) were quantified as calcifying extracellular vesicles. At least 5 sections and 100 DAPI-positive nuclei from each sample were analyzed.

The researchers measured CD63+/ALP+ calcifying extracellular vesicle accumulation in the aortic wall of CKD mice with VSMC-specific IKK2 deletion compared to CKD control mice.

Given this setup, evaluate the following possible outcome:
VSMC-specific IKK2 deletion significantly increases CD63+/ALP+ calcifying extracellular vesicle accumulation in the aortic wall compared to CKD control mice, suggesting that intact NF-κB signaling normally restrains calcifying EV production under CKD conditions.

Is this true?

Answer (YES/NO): YES